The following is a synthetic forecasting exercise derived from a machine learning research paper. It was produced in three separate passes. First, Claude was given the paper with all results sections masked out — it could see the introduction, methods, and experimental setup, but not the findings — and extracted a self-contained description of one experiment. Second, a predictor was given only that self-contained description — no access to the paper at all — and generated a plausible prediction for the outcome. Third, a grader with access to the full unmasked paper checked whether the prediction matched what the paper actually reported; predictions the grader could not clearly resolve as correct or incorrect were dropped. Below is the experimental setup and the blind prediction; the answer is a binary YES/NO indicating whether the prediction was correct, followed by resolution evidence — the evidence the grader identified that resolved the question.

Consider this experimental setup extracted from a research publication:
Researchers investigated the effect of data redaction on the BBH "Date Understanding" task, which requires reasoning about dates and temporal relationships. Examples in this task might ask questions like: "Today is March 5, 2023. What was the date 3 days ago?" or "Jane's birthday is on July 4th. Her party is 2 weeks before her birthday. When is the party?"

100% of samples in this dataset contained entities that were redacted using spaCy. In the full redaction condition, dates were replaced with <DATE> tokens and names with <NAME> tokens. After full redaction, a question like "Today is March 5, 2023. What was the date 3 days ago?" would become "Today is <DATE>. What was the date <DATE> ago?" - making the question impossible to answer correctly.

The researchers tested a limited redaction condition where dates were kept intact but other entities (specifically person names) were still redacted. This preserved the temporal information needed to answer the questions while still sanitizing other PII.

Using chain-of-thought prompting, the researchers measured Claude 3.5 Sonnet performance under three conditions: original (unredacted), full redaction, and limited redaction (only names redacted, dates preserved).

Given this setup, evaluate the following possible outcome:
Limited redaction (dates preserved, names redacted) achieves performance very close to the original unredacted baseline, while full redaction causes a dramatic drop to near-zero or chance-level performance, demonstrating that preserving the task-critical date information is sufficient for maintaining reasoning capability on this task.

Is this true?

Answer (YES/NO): NO